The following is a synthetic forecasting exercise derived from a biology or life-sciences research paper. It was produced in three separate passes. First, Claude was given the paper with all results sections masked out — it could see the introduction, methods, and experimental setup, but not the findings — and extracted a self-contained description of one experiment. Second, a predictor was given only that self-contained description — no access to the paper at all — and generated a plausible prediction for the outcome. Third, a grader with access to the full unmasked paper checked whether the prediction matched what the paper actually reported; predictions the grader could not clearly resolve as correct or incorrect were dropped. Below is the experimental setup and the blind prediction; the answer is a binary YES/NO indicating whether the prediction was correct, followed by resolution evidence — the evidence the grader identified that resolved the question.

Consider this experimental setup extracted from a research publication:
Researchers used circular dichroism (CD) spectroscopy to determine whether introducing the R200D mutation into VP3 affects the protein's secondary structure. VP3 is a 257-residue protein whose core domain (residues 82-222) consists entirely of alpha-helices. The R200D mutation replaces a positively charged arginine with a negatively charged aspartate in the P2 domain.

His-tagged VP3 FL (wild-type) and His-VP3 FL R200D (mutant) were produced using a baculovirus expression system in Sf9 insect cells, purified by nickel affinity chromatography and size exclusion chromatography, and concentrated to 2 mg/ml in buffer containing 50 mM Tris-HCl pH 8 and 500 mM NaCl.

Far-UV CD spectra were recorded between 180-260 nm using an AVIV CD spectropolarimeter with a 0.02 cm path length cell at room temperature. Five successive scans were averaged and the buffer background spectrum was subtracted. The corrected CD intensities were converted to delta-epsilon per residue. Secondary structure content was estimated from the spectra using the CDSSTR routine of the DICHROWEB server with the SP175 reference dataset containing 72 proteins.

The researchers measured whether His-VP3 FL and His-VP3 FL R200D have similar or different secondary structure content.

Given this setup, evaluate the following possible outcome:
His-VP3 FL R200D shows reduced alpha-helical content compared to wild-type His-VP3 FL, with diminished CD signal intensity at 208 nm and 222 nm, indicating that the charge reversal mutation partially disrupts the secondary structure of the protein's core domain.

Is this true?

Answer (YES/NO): NO